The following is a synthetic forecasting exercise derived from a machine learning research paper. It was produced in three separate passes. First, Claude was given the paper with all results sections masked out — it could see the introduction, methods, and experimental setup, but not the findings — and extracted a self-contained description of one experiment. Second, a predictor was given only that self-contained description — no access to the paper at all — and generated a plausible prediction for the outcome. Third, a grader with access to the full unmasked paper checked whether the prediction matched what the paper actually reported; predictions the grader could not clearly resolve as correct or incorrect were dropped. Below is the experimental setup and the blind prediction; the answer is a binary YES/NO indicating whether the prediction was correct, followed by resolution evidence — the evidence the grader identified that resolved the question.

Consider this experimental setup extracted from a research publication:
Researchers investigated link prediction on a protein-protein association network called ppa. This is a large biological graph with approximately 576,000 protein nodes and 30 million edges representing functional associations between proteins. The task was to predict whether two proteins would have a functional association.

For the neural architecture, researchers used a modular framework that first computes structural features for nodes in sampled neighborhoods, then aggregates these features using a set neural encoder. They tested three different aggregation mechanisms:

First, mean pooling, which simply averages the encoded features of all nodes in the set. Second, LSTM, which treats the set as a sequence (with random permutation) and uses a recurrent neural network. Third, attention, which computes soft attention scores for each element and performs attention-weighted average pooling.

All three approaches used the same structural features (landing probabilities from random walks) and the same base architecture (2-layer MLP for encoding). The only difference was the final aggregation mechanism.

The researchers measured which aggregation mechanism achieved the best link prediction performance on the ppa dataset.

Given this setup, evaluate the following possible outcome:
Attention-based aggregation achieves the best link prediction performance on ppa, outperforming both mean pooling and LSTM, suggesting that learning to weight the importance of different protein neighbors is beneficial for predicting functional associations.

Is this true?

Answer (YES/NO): NO